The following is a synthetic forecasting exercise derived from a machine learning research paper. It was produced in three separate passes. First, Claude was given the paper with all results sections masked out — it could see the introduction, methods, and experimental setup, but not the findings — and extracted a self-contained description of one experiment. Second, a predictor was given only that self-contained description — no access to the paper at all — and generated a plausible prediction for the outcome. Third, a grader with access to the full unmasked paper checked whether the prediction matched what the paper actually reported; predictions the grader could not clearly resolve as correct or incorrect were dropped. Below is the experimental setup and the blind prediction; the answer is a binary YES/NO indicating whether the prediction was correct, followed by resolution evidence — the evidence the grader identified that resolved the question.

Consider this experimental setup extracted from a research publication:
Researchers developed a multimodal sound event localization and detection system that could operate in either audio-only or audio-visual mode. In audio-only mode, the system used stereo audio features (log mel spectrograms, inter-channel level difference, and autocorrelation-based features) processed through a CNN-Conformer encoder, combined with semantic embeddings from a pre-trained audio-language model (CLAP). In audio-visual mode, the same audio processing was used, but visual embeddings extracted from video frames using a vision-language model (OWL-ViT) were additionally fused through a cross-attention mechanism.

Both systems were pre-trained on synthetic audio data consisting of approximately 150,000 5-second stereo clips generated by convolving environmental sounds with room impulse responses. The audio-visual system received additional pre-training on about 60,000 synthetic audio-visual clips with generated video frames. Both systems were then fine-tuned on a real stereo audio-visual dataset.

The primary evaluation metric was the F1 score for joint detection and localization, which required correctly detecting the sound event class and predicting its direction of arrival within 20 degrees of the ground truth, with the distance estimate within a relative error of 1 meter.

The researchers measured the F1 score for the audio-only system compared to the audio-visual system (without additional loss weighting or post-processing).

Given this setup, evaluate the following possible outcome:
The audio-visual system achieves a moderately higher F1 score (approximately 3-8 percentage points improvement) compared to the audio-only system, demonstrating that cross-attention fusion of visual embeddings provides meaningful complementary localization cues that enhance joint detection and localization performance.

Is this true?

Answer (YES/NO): NO